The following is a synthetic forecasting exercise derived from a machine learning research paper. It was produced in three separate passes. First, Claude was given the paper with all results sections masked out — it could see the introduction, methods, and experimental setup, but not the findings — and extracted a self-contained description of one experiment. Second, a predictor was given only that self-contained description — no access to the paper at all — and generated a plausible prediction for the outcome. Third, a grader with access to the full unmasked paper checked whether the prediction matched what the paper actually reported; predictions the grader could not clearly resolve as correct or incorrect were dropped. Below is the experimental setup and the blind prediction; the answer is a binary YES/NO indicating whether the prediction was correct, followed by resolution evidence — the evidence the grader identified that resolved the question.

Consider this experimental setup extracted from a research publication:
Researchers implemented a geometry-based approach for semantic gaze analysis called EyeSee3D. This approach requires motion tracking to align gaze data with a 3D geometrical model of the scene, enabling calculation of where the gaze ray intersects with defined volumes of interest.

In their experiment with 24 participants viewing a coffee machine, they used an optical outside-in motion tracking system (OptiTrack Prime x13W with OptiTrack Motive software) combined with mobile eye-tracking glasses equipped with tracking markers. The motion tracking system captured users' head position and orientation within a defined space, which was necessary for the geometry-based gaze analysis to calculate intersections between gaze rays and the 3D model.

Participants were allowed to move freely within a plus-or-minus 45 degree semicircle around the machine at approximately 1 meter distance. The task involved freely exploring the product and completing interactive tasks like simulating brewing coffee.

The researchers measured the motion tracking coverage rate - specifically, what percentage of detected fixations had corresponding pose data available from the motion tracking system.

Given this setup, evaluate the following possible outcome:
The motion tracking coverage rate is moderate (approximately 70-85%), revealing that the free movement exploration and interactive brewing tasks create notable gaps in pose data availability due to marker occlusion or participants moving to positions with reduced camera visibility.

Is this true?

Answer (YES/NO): NO